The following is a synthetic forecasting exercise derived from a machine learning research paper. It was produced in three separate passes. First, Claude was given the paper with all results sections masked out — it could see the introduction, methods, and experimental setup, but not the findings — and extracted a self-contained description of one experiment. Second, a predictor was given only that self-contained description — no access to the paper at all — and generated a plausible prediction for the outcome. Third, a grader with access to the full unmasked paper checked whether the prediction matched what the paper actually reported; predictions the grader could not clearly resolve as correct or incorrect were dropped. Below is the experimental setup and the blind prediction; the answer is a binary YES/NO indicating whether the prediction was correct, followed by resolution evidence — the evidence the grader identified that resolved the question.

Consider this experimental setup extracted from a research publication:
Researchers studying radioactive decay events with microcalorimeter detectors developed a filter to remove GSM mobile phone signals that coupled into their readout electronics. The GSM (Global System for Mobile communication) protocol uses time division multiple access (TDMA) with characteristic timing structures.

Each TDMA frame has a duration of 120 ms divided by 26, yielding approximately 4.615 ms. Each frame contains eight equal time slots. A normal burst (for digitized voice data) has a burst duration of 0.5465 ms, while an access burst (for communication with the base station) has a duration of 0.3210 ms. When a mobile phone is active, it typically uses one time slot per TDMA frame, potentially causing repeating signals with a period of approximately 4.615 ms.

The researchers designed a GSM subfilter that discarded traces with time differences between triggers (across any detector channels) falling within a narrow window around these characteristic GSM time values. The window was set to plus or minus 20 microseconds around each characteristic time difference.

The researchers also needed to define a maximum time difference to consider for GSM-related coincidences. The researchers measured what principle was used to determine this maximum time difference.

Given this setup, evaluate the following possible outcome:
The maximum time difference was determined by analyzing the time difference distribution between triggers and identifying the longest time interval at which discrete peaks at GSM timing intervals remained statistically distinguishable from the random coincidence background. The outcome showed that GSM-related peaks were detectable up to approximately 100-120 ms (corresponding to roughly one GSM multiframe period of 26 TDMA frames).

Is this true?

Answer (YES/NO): NO